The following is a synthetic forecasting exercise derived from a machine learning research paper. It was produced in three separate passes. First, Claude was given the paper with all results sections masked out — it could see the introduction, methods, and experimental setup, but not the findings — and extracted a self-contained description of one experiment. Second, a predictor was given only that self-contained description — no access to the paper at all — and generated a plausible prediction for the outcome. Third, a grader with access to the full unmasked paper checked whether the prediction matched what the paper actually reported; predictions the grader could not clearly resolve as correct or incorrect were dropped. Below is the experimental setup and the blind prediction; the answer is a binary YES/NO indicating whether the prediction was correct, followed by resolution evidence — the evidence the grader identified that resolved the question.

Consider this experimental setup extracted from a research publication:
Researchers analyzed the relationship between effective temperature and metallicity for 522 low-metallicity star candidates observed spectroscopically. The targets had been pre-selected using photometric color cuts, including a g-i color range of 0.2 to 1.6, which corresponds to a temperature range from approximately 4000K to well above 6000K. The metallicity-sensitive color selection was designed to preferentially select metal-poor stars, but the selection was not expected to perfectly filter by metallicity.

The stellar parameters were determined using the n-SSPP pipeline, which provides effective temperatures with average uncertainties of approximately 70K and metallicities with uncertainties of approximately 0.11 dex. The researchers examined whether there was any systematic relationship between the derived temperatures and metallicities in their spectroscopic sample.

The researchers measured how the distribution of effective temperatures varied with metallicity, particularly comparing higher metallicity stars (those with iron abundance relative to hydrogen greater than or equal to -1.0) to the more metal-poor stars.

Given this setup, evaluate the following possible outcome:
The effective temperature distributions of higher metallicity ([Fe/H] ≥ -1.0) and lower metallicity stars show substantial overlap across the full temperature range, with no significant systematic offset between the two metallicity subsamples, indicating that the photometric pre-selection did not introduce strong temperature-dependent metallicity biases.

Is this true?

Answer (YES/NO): NO